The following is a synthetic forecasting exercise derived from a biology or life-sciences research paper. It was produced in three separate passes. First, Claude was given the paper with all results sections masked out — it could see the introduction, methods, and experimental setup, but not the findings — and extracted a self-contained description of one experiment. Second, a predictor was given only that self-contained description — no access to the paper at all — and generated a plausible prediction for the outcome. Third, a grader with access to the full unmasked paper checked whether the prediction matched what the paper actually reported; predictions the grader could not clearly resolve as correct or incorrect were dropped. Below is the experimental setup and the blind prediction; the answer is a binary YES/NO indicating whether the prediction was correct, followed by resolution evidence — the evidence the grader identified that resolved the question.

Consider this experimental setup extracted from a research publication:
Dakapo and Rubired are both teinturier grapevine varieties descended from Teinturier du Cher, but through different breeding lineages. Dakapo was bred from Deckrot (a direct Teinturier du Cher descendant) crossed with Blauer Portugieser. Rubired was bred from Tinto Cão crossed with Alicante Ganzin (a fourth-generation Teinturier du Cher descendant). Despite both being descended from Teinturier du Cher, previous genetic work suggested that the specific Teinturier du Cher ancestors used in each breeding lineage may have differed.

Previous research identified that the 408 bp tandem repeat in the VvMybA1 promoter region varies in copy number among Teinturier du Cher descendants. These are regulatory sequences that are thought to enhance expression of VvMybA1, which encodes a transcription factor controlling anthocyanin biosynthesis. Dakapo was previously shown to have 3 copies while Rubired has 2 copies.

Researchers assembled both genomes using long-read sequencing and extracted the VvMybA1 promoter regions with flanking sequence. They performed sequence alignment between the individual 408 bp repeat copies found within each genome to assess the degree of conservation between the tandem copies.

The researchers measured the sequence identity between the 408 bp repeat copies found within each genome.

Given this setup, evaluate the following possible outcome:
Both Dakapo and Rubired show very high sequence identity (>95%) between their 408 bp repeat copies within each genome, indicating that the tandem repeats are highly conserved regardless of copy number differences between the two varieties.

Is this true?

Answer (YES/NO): YES